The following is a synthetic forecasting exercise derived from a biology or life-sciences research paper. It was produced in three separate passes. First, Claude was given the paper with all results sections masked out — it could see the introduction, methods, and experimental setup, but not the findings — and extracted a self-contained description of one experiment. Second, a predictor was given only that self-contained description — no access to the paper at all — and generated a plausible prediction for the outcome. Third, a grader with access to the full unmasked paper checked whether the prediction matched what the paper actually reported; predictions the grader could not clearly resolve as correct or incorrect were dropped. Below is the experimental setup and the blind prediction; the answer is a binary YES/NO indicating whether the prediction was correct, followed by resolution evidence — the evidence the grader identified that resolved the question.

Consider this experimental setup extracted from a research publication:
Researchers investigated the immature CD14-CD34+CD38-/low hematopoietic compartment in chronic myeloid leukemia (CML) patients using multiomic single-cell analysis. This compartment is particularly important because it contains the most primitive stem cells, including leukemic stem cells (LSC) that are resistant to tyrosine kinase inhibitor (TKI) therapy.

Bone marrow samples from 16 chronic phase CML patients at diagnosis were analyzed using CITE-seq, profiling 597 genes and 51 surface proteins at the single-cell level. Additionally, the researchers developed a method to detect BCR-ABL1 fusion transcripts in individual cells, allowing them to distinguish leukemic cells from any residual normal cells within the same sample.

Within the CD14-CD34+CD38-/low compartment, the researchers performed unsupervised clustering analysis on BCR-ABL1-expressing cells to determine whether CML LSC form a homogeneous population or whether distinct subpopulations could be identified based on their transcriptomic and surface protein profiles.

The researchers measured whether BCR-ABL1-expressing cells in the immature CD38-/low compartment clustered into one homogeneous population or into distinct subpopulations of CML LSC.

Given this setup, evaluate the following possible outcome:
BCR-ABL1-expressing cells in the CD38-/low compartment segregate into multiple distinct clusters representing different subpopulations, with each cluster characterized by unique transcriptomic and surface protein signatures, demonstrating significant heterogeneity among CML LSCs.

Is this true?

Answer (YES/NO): YES